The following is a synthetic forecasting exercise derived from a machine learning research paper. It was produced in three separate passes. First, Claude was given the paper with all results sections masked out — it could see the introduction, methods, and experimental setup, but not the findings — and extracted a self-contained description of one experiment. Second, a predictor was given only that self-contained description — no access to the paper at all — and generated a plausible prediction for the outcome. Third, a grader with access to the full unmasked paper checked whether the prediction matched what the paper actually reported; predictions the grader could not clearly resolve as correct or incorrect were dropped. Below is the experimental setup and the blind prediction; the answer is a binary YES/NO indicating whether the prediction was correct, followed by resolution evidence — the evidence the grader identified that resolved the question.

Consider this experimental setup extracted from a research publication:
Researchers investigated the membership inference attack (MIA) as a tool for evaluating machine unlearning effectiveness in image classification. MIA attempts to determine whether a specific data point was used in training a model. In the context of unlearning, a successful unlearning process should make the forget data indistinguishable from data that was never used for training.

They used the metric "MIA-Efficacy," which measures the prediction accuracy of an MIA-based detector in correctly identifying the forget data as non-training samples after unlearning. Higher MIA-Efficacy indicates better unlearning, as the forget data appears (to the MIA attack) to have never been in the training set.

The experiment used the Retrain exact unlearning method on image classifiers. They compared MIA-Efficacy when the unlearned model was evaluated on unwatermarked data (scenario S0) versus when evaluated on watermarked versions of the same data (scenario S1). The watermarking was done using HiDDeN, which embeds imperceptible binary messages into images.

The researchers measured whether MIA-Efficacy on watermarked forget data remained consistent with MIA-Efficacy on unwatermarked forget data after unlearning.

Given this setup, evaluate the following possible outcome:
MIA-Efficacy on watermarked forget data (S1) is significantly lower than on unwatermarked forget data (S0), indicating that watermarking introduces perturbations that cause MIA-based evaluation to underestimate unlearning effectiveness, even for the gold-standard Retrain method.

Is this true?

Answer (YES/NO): NO